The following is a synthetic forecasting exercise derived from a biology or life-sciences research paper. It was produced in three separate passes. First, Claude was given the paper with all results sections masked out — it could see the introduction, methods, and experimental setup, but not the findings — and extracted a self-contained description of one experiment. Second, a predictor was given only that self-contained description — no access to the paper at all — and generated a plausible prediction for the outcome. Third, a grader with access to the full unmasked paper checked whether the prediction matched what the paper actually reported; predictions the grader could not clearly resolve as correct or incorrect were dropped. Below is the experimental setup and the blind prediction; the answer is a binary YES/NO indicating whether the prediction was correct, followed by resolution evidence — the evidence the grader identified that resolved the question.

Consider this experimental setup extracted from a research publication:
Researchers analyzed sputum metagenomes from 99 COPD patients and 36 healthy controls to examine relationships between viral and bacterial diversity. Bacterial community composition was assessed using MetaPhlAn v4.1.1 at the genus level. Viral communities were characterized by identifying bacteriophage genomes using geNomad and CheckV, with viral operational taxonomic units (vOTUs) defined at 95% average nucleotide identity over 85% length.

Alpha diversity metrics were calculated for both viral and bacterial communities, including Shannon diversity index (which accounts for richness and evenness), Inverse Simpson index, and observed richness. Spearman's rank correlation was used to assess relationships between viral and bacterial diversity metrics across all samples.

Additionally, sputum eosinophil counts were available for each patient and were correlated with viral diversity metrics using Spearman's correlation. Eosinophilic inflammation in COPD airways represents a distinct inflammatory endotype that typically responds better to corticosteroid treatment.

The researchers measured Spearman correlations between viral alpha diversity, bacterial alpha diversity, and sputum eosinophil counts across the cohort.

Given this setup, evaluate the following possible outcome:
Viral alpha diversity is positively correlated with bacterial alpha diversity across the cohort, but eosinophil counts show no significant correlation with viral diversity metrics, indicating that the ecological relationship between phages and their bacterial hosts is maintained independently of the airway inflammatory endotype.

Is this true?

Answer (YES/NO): NO